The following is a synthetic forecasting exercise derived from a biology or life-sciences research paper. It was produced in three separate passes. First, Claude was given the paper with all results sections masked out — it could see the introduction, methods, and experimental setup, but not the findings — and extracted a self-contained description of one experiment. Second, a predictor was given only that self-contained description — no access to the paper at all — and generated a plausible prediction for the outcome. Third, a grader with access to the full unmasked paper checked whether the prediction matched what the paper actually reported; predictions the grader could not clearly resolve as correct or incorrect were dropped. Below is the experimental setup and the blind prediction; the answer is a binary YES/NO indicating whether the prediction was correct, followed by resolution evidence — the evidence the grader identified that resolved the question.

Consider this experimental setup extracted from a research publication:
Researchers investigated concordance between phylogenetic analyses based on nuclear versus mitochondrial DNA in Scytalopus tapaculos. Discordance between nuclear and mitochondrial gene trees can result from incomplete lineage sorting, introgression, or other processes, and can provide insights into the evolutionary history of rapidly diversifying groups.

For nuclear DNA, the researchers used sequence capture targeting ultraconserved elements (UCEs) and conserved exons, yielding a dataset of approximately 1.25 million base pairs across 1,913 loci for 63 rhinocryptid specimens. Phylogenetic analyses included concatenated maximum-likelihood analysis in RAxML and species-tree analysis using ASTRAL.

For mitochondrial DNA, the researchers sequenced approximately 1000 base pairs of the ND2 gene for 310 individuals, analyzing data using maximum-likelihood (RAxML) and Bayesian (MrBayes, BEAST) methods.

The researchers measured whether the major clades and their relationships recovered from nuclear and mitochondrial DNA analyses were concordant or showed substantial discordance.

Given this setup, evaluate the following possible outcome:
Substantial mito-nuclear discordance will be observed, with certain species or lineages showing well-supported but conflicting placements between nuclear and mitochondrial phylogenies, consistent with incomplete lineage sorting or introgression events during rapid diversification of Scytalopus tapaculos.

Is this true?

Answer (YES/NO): NO